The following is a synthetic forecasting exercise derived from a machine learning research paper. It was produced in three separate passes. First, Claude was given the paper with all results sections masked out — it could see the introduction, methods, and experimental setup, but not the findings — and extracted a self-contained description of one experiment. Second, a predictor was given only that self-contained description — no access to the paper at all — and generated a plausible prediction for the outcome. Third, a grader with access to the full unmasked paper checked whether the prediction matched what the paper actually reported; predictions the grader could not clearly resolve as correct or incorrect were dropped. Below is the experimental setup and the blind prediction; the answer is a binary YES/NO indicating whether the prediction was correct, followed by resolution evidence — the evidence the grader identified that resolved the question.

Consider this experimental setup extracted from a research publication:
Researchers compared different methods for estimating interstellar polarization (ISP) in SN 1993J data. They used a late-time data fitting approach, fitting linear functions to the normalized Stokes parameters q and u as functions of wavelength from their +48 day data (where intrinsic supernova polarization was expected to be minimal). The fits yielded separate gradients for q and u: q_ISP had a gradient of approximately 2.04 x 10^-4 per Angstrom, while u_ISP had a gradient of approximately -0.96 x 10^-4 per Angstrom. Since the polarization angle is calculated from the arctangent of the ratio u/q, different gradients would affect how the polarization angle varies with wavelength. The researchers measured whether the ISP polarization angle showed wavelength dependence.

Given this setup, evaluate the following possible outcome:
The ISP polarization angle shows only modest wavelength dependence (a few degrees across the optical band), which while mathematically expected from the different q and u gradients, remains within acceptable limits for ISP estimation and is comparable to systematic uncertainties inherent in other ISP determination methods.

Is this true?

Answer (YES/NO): NO